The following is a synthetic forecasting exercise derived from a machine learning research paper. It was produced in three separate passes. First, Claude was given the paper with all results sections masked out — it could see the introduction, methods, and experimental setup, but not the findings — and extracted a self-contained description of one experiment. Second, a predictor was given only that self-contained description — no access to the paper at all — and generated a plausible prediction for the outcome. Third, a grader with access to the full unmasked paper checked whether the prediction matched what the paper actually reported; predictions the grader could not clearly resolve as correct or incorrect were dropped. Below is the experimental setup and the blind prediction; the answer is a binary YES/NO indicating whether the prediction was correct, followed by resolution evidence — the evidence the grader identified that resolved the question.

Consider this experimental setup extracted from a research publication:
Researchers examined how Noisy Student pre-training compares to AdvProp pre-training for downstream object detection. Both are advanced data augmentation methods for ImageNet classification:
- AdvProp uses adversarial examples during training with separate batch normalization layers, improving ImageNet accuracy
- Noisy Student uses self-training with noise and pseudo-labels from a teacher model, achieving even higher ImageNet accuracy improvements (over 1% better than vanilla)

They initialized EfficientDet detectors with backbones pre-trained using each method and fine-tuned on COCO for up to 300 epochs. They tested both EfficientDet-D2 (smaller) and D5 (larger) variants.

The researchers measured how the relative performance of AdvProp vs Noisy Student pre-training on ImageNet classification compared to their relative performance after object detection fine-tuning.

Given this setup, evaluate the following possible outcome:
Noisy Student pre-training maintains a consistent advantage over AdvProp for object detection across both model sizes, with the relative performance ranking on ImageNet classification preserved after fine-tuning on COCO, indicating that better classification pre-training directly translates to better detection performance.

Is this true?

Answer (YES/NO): NO